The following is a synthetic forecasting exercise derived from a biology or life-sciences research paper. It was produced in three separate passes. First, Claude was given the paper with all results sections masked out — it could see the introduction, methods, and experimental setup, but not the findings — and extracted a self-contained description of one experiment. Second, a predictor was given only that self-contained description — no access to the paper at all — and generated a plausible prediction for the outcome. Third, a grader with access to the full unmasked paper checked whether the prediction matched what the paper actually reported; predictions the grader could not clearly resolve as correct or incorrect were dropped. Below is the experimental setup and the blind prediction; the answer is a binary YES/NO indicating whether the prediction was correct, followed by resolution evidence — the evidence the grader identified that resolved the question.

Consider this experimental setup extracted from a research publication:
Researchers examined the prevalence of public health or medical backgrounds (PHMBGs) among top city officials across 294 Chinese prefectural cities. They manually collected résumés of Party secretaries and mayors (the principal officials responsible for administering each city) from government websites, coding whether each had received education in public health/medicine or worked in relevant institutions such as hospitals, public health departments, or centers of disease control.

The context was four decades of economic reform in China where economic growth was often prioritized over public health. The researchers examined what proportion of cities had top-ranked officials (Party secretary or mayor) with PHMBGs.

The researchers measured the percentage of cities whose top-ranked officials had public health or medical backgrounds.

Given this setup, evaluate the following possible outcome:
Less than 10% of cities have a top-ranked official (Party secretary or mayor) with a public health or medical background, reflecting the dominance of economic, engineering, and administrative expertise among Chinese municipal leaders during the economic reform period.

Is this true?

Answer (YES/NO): YES